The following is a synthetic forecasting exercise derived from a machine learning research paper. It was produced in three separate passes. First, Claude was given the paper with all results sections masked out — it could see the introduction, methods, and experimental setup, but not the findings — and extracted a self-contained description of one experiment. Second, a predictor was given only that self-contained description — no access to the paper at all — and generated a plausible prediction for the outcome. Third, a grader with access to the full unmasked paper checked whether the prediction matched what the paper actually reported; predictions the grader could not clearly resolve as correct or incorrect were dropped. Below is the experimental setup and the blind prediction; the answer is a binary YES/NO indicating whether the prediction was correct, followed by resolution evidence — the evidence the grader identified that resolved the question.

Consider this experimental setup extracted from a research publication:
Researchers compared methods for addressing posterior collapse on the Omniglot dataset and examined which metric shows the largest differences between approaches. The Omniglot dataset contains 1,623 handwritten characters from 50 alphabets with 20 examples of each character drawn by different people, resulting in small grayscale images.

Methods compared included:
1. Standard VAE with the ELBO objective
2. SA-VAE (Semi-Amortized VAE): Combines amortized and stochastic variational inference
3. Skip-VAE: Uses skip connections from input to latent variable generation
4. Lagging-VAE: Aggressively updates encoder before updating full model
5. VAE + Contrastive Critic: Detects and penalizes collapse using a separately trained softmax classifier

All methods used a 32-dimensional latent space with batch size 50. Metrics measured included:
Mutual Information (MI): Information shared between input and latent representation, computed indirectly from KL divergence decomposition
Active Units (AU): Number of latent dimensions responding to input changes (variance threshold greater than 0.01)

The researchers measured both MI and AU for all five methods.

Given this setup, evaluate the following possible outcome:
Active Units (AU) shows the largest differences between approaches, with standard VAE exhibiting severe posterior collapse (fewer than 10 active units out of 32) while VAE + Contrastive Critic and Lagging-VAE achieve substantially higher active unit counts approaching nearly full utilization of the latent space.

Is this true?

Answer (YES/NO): NO